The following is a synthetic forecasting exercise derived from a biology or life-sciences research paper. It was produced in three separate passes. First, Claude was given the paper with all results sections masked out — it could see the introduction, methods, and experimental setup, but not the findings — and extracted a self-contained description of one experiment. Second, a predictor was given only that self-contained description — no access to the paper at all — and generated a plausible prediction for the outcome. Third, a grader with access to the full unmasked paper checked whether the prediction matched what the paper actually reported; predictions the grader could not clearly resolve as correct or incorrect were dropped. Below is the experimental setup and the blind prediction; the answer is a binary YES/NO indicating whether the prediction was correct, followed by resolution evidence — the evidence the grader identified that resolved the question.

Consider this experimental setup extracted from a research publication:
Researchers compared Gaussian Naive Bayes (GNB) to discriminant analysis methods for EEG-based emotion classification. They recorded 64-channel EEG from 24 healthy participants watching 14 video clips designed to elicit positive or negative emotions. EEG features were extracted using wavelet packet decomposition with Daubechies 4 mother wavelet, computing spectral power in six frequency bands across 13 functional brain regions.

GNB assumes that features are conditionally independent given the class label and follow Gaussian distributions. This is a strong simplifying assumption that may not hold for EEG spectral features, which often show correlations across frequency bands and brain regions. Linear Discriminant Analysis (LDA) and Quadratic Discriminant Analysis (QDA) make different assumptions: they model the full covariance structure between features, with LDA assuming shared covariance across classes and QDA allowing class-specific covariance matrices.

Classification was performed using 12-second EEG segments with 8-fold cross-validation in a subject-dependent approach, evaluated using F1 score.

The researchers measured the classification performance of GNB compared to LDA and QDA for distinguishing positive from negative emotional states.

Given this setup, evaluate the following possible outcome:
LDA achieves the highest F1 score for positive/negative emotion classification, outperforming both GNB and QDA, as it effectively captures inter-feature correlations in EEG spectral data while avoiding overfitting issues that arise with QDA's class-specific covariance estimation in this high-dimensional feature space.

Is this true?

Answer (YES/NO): NO